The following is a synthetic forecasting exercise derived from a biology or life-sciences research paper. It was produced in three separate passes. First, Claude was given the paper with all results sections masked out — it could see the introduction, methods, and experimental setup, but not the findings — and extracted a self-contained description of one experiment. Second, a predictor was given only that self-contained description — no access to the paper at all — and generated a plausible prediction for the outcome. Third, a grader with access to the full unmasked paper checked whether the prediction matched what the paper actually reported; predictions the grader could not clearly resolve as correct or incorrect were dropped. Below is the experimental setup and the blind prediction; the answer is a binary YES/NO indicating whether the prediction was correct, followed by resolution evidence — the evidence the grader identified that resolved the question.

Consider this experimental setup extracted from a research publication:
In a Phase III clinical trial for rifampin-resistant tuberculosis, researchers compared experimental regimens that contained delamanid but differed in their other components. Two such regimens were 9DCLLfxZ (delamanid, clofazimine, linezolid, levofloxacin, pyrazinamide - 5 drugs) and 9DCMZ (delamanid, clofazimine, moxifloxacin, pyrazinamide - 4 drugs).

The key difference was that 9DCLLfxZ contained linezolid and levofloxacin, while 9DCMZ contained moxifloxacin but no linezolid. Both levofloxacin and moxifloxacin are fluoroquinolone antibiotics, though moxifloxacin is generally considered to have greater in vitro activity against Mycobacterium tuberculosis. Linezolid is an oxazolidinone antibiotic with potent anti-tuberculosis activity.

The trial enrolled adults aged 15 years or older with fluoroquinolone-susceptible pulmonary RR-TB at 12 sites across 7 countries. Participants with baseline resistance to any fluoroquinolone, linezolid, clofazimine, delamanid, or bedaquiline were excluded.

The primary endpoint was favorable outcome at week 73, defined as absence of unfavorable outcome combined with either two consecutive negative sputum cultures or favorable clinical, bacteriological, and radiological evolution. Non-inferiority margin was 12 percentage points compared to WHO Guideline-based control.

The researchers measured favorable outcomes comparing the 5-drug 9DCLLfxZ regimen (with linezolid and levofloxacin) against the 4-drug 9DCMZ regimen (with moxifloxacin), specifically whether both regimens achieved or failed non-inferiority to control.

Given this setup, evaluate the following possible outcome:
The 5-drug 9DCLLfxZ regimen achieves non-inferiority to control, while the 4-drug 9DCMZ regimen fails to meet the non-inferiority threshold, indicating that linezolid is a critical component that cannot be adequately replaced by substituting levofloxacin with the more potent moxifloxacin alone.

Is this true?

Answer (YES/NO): NO